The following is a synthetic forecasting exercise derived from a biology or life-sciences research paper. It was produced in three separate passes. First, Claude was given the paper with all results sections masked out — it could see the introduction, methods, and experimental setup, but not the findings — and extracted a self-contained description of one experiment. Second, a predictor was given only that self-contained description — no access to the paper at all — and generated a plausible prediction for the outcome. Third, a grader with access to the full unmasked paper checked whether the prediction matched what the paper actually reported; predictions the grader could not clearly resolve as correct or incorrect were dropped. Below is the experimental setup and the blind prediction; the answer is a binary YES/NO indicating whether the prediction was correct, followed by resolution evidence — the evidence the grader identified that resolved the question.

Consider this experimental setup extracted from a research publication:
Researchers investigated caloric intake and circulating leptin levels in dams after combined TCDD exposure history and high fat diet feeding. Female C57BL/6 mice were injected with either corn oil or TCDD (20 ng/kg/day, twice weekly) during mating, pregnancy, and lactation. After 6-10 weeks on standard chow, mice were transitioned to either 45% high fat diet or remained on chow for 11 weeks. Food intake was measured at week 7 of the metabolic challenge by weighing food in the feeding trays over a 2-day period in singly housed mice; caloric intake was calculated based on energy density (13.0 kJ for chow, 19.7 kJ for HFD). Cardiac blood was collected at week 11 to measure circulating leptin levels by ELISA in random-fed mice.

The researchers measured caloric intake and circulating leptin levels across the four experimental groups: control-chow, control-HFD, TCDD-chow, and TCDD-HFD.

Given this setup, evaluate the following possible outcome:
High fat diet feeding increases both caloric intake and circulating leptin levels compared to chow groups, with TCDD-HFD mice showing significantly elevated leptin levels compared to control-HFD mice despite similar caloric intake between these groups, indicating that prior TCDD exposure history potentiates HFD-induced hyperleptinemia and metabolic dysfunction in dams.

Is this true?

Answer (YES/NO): NO